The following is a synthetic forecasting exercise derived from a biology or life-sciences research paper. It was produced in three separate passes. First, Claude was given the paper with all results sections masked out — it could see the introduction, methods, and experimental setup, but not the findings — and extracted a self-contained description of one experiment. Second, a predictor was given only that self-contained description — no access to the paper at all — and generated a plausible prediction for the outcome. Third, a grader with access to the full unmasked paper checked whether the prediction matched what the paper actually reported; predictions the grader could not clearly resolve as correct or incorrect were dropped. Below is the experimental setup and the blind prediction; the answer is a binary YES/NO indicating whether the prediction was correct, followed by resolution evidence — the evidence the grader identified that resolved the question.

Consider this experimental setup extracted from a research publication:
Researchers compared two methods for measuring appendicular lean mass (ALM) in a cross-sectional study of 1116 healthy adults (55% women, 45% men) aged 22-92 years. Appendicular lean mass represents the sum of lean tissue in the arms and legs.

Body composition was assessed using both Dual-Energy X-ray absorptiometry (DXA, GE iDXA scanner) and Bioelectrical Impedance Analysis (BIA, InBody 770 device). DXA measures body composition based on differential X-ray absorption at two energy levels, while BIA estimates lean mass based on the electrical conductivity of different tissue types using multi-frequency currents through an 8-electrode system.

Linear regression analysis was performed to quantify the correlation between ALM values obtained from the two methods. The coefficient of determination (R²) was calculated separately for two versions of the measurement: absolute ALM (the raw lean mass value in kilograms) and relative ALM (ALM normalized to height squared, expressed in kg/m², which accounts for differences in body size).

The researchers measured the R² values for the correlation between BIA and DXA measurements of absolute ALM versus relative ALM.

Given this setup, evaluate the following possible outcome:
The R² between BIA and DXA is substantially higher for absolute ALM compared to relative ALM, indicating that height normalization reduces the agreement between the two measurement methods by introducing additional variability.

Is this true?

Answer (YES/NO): NO